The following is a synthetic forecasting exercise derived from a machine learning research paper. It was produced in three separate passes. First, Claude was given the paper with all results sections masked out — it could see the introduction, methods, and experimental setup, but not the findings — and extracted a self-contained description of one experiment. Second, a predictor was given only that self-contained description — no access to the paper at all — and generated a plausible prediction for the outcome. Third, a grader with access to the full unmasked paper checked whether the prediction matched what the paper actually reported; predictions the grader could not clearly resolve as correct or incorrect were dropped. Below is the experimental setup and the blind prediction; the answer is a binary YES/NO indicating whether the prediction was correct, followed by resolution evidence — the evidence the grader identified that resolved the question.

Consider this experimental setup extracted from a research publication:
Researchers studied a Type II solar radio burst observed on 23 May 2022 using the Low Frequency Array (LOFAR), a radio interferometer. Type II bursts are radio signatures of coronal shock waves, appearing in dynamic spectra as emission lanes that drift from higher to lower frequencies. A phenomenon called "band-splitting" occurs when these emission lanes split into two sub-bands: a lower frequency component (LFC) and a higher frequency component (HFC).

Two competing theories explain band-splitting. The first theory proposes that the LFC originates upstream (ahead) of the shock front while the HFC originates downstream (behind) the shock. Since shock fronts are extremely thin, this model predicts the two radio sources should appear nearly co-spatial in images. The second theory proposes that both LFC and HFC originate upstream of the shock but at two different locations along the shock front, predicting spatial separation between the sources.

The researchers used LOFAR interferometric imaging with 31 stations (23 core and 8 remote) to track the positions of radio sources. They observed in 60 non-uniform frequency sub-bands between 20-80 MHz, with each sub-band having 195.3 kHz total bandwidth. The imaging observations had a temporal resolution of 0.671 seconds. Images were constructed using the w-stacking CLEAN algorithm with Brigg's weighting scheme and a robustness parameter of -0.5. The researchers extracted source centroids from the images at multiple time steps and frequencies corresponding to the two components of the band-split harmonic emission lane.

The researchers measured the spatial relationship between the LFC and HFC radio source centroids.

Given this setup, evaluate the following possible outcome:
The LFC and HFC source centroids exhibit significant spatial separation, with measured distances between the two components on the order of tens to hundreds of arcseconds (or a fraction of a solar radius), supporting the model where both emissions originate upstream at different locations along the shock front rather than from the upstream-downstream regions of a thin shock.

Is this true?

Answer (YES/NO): YES